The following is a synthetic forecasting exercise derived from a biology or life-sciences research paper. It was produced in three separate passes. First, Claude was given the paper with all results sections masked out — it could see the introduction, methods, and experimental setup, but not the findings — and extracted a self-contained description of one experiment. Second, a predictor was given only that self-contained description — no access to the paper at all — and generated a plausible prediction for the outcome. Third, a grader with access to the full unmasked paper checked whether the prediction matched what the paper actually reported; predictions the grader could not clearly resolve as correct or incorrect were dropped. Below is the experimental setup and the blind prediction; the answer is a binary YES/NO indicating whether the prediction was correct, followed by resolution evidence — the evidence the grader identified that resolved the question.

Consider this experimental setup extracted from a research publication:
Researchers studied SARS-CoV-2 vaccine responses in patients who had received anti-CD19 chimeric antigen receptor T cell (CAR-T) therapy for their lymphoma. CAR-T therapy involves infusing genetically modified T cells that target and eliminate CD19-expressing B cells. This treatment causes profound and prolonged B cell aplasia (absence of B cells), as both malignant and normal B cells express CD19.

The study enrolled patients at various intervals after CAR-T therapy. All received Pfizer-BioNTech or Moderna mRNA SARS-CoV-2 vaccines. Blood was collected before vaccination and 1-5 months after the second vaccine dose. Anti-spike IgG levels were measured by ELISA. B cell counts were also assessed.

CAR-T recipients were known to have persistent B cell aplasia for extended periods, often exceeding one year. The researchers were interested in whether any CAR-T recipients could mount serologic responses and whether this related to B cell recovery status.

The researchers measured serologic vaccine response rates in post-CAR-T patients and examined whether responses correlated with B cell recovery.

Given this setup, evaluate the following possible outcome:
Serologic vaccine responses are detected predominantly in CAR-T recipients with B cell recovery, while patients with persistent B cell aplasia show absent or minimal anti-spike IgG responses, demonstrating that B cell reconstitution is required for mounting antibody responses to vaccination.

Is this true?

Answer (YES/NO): YES